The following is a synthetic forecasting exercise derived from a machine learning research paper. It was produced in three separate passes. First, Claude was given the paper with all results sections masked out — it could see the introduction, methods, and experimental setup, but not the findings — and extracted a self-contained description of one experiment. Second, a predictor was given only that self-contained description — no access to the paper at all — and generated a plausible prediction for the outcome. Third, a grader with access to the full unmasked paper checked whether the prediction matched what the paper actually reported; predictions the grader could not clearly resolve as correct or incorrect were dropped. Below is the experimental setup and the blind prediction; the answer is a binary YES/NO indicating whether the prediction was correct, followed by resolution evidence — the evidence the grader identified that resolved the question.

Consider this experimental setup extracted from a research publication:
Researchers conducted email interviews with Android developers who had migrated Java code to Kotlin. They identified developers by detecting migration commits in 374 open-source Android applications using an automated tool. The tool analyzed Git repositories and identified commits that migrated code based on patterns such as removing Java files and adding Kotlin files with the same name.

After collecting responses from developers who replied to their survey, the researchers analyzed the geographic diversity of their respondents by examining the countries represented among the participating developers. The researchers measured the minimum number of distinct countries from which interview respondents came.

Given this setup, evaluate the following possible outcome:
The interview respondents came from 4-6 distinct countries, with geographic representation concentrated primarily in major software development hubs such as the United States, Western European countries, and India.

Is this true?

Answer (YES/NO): NO